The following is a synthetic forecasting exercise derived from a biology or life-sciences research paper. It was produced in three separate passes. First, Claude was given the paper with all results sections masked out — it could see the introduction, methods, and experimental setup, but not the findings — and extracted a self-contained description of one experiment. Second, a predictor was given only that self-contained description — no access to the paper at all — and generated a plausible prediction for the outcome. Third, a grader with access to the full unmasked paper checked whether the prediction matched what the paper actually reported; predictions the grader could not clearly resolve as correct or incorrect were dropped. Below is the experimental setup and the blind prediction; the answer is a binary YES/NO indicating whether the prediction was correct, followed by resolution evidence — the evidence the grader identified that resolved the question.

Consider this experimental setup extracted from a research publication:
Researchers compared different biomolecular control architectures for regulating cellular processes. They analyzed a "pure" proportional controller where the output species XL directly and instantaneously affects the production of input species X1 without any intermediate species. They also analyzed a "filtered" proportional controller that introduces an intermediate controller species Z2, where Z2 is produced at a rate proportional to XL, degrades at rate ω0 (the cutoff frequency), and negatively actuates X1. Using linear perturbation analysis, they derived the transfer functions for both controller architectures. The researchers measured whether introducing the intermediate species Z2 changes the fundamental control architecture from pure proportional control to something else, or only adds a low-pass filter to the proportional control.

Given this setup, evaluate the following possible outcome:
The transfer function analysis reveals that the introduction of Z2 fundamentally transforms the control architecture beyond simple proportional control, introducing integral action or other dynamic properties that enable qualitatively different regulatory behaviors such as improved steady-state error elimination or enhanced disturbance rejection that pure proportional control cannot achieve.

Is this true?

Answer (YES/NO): NO